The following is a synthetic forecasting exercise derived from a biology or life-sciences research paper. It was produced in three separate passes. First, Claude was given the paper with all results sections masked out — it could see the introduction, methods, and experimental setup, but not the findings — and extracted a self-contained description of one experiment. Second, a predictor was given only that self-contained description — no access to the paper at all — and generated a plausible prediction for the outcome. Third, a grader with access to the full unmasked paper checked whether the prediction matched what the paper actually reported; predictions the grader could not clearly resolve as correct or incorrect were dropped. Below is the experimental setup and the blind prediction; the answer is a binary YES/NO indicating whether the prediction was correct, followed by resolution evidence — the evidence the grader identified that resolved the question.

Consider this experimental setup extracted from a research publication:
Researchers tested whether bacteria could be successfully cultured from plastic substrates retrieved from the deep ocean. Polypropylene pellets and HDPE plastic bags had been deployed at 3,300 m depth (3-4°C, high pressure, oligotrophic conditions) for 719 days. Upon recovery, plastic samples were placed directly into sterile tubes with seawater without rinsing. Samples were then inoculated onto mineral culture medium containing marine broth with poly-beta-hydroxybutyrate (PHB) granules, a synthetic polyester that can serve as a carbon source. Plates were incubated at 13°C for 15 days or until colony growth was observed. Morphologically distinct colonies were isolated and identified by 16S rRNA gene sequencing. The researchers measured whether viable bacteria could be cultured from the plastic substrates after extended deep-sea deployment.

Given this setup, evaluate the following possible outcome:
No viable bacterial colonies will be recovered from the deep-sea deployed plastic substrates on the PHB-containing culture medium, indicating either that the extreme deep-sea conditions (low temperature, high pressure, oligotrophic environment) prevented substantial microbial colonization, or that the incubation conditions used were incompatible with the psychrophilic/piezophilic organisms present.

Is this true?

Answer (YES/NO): NO